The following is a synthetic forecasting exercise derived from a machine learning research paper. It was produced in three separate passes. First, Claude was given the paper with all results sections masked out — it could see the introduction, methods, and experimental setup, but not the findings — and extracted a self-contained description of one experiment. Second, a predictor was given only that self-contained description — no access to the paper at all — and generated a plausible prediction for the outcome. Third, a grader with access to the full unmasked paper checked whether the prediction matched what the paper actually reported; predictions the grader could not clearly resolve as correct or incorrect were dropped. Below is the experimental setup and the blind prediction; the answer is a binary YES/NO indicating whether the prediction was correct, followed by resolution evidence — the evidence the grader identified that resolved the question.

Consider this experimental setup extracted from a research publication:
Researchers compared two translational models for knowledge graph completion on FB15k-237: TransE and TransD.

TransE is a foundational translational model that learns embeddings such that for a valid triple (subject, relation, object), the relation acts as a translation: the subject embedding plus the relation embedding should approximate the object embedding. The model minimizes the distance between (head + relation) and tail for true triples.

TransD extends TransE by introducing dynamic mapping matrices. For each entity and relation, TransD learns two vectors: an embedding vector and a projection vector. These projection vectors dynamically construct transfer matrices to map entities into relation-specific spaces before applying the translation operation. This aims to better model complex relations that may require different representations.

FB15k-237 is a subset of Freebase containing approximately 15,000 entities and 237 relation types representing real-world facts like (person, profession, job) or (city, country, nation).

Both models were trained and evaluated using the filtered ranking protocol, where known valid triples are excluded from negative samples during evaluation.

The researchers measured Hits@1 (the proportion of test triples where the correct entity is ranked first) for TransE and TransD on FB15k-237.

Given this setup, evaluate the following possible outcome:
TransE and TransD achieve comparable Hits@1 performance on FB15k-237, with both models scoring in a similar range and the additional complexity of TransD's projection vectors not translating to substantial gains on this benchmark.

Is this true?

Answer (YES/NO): NO